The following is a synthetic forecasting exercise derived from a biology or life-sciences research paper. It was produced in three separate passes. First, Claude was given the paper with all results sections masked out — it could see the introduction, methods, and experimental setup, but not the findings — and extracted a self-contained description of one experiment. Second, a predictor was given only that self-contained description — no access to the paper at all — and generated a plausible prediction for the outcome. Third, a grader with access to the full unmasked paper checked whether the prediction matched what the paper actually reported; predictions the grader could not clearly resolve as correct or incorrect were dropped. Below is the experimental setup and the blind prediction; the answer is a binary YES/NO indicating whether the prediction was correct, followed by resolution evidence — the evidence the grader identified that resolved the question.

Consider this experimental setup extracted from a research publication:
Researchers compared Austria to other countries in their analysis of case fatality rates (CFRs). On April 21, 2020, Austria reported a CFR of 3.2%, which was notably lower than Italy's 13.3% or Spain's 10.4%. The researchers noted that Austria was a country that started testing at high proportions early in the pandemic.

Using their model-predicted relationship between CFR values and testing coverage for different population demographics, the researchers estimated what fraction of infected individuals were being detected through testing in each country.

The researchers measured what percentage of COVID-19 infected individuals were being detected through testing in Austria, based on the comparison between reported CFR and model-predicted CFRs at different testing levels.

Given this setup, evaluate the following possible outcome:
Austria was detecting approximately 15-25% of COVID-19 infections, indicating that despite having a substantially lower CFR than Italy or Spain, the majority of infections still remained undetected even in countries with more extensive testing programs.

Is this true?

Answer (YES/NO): YES